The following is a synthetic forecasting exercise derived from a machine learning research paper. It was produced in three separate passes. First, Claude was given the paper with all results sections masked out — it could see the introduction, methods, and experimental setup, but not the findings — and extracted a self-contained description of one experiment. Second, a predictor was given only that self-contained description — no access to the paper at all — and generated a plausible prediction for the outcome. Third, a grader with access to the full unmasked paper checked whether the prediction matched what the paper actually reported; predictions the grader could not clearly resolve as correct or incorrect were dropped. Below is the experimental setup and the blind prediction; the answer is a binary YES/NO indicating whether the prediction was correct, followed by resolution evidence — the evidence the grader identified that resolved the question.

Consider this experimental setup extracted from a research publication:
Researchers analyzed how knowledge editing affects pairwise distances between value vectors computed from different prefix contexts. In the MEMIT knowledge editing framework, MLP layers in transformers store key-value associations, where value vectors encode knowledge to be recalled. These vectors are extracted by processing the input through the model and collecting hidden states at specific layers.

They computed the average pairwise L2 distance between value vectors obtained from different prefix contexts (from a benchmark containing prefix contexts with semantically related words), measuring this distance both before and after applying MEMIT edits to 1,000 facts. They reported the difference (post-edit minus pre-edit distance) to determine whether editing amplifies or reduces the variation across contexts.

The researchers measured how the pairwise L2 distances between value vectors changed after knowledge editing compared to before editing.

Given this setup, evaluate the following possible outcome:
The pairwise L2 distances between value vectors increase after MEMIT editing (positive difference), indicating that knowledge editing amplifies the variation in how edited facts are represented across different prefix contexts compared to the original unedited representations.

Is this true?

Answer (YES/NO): YES